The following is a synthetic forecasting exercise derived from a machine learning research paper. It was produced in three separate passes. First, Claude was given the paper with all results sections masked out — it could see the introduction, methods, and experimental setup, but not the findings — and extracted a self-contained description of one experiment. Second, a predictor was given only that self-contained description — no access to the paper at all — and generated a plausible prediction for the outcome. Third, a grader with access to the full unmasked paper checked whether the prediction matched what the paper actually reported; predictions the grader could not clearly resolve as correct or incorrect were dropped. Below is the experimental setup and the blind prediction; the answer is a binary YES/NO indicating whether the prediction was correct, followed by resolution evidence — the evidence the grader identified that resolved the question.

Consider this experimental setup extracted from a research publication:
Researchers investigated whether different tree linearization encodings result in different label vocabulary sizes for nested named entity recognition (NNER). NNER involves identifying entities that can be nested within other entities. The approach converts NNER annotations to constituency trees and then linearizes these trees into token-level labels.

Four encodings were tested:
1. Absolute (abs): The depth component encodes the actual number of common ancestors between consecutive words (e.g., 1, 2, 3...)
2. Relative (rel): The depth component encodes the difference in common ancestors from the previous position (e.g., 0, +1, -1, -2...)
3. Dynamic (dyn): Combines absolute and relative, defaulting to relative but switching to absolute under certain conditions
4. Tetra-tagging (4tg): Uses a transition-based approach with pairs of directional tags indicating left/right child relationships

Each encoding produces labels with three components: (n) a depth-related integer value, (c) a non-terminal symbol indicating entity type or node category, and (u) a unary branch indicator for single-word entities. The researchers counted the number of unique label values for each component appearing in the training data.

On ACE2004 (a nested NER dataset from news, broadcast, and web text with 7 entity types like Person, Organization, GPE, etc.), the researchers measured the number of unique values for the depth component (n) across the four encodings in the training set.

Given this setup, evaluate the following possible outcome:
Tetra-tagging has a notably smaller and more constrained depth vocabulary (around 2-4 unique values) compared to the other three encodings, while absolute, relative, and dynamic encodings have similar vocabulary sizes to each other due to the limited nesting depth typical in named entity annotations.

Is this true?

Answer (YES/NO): NO